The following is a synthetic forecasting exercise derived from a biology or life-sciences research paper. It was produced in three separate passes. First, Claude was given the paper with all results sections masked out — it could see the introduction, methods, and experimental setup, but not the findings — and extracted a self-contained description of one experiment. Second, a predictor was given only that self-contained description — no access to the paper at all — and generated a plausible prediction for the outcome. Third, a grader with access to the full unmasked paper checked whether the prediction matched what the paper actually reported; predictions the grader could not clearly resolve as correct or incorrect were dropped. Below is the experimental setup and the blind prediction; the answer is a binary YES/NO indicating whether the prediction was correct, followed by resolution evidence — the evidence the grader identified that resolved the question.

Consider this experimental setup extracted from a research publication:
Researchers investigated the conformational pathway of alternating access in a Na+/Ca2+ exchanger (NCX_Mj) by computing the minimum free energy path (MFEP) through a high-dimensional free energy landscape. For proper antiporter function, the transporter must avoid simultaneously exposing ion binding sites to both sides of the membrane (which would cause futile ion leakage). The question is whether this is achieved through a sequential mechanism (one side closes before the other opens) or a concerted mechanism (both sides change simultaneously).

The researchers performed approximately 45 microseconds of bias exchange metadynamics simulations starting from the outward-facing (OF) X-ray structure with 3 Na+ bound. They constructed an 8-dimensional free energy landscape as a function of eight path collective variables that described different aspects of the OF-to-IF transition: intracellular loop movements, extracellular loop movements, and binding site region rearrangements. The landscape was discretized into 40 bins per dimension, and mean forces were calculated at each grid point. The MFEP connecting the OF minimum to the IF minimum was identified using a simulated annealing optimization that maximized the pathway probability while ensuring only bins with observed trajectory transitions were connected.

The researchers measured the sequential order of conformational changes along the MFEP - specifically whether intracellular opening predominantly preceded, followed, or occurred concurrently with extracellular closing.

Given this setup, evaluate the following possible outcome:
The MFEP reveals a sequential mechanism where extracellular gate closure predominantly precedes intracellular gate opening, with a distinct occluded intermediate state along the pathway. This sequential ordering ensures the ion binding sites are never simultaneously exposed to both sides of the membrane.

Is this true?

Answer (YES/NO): NO